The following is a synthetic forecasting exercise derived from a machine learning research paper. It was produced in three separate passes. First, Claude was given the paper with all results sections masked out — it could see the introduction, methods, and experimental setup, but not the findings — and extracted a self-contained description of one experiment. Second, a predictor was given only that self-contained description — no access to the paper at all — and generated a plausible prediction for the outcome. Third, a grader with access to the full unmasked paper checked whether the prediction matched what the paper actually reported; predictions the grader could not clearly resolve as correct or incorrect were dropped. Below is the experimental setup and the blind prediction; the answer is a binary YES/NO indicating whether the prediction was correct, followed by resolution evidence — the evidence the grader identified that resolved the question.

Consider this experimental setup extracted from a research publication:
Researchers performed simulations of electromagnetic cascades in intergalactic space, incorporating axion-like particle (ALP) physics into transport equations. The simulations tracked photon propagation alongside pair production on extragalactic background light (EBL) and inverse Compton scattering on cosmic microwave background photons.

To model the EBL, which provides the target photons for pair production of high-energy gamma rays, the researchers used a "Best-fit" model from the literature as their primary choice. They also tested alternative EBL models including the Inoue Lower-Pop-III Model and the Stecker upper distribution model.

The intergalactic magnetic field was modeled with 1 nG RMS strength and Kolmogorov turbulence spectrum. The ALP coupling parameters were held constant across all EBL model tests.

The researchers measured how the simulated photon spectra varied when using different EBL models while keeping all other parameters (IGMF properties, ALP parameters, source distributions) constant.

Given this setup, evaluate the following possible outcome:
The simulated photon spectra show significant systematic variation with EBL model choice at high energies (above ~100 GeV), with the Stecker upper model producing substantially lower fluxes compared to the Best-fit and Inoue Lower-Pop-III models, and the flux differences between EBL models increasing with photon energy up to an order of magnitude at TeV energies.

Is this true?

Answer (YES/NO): NO